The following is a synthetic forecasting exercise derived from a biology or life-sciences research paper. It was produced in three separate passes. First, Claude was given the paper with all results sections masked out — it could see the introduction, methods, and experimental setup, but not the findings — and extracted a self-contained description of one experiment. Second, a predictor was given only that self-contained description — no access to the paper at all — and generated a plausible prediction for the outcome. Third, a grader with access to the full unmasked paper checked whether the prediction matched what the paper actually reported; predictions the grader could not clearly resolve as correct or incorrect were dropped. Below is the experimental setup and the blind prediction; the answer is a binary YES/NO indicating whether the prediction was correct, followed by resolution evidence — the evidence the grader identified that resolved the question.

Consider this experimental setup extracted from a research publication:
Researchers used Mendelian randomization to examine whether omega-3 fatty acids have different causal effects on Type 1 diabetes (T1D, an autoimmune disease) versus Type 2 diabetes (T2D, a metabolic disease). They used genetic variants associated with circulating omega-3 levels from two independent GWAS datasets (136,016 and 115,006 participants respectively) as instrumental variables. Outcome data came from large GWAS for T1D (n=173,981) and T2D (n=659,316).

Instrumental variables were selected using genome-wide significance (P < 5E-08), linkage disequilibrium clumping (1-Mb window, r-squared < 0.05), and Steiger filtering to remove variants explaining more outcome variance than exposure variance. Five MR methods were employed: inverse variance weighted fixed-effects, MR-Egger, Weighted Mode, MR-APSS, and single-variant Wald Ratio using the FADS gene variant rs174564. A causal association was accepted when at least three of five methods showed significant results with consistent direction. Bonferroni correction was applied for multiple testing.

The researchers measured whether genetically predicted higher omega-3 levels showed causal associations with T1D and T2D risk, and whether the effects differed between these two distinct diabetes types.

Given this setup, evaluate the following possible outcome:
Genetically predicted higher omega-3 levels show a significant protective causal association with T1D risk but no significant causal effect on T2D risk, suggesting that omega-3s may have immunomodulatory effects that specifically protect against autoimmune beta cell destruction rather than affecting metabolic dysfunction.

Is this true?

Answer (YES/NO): NO